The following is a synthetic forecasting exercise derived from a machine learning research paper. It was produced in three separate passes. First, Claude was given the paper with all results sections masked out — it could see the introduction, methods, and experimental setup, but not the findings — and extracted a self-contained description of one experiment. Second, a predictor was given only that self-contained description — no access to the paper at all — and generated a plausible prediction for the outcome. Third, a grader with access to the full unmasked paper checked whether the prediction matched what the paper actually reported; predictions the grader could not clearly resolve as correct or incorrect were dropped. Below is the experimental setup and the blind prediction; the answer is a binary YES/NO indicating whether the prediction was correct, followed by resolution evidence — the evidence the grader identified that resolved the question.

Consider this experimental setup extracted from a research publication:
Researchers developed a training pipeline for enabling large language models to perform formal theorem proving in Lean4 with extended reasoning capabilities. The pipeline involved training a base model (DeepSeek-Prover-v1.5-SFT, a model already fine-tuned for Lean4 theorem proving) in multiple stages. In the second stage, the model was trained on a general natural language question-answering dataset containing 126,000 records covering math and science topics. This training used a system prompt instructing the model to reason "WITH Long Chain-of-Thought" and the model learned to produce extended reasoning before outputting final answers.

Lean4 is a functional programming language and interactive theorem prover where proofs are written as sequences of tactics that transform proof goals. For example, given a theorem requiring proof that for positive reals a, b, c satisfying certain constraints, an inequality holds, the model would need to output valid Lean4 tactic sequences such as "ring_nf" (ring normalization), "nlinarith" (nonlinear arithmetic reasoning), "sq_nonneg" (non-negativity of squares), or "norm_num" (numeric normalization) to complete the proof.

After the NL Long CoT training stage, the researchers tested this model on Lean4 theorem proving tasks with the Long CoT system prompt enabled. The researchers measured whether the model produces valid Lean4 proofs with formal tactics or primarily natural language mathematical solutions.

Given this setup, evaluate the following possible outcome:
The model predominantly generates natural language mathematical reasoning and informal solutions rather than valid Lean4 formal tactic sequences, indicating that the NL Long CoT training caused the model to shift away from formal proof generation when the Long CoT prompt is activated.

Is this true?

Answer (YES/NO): YES